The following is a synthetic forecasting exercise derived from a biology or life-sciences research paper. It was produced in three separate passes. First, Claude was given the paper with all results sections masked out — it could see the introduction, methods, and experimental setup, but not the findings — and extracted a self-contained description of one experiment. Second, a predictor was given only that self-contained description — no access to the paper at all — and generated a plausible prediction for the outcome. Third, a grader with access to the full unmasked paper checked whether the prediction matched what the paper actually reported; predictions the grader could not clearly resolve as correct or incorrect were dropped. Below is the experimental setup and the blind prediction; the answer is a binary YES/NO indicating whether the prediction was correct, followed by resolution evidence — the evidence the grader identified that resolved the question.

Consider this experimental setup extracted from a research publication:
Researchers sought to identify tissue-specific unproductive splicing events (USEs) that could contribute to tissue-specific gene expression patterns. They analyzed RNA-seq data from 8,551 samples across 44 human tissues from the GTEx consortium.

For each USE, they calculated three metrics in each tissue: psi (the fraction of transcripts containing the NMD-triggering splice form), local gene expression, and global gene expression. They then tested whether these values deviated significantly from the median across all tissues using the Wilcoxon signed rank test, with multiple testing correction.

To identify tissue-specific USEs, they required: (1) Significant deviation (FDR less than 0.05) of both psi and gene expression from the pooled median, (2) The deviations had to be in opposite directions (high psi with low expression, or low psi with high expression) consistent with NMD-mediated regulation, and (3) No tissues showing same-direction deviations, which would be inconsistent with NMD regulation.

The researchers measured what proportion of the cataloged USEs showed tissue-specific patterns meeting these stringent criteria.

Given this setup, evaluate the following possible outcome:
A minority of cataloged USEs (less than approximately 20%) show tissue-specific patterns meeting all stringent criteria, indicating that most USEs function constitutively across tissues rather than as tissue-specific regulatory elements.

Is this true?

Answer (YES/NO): YES